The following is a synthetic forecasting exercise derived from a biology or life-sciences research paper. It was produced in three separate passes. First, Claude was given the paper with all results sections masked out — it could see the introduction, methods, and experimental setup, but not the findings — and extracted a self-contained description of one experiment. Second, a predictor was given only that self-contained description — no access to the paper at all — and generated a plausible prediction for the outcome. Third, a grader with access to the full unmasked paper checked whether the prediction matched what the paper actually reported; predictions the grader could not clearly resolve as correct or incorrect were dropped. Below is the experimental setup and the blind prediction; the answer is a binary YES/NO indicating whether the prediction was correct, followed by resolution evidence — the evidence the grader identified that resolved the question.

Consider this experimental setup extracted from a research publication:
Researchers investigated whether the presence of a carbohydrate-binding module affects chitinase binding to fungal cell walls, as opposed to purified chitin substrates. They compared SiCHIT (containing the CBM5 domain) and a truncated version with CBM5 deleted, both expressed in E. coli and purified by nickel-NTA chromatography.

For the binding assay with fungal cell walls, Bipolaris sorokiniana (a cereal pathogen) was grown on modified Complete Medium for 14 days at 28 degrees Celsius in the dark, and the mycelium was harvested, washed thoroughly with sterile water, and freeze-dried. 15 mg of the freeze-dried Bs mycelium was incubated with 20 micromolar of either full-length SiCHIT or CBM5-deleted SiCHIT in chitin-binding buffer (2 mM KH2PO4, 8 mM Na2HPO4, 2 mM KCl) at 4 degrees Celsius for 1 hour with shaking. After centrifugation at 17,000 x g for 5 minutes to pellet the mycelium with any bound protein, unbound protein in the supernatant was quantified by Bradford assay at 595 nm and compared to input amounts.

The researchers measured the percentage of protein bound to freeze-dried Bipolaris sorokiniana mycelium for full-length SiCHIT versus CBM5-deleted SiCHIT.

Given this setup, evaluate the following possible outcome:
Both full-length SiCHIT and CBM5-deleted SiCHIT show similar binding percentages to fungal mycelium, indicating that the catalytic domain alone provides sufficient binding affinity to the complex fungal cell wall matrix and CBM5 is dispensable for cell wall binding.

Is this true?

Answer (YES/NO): NO